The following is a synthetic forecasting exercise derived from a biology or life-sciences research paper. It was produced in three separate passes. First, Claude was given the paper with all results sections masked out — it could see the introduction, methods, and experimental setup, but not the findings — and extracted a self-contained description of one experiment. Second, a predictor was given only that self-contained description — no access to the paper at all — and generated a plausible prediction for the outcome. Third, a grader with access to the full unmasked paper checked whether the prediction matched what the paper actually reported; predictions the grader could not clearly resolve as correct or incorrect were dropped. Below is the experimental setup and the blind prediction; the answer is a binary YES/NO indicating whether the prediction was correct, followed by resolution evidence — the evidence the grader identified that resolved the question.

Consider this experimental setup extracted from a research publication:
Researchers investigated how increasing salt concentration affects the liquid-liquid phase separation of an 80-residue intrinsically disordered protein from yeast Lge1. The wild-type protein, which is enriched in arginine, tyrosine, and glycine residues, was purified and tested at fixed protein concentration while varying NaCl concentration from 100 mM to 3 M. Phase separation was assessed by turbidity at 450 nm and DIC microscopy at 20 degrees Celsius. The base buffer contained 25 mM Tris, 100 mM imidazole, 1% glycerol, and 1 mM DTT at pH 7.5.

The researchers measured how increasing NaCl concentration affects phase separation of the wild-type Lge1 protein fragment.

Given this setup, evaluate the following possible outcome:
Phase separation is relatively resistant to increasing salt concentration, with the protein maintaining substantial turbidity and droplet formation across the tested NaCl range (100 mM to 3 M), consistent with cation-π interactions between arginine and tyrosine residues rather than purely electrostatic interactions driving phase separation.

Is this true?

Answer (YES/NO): NO